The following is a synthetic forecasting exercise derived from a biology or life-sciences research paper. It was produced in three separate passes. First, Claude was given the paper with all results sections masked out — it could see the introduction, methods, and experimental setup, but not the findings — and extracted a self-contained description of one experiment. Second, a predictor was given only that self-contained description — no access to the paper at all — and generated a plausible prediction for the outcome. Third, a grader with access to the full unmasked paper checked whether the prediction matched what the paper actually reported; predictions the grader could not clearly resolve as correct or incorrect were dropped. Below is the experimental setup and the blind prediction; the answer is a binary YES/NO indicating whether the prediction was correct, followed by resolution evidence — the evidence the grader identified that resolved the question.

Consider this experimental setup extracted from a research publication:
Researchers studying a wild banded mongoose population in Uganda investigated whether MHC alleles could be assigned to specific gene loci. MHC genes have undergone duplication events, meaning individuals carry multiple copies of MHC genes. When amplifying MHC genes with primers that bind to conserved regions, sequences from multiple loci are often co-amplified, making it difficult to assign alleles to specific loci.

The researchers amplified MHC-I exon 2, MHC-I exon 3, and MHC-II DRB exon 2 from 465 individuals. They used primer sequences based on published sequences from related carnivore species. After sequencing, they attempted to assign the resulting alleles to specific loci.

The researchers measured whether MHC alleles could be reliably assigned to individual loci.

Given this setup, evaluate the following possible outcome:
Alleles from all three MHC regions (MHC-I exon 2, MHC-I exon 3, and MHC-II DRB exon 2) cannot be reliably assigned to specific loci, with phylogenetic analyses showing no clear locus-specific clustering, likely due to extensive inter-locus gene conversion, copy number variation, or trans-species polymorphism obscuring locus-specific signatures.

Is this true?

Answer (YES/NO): NO